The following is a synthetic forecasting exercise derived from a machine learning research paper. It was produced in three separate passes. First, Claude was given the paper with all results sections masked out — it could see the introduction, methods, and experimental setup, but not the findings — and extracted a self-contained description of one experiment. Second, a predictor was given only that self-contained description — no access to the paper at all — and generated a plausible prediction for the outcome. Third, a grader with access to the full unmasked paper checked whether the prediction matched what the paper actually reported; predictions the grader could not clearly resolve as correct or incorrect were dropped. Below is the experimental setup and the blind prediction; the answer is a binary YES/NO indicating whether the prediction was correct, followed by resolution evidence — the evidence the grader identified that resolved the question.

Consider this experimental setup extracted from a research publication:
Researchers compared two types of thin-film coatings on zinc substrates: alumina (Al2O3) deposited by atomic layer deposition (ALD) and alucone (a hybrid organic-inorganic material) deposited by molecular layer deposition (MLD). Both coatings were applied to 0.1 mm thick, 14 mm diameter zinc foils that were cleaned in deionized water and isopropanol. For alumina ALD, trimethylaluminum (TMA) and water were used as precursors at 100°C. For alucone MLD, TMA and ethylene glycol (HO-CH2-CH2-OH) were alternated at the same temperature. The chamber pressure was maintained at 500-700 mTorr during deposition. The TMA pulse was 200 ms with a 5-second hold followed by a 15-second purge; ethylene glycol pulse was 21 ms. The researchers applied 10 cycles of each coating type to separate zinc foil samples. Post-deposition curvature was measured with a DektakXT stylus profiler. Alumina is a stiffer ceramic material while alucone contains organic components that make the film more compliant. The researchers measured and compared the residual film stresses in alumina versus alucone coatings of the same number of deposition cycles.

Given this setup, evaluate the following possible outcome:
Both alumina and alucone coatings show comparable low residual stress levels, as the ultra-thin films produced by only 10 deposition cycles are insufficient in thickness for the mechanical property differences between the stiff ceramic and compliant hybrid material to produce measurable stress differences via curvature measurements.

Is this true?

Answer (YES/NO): NO